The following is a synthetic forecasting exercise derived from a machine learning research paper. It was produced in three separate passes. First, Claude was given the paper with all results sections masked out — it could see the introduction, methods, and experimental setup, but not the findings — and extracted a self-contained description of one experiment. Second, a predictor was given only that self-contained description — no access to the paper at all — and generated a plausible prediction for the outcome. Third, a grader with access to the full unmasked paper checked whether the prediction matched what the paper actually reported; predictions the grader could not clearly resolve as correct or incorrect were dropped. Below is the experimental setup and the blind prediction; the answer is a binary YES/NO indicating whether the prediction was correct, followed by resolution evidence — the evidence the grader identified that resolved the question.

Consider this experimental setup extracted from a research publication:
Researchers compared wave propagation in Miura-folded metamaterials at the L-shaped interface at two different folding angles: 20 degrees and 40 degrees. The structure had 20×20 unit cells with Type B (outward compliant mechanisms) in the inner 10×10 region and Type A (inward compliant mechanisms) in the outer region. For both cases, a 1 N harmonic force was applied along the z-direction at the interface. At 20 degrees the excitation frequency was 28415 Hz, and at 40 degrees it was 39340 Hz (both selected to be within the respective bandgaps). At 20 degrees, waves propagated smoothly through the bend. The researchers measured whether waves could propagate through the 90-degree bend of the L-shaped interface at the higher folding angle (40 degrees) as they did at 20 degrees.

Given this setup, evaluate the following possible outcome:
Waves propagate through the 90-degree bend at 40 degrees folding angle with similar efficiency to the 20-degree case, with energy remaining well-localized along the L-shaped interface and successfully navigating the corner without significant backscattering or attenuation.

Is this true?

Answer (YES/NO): NO